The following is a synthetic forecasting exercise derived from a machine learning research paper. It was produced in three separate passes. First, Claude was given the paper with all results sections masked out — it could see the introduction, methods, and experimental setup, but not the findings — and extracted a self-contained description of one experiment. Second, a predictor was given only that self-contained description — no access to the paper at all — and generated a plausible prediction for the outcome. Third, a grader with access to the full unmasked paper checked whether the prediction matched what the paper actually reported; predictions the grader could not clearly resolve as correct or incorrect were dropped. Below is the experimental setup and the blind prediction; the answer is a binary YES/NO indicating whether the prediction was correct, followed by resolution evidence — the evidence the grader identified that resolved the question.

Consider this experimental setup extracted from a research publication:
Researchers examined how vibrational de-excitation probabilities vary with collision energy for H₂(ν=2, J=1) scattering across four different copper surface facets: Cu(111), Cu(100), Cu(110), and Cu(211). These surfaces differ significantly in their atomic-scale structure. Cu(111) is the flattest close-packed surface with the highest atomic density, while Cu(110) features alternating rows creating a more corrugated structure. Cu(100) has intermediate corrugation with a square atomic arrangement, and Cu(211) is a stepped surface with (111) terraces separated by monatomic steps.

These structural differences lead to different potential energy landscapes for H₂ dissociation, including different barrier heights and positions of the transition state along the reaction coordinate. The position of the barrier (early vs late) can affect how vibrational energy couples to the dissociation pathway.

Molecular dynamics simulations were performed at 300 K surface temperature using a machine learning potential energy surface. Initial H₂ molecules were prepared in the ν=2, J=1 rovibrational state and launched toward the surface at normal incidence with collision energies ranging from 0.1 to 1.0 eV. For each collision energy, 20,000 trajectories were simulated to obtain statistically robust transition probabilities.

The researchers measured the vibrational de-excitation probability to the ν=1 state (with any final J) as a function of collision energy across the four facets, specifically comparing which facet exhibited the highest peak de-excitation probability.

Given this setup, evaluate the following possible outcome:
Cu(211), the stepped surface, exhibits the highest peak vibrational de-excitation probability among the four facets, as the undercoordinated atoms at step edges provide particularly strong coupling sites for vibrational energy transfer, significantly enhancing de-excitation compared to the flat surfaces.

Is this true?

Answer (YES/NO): NO